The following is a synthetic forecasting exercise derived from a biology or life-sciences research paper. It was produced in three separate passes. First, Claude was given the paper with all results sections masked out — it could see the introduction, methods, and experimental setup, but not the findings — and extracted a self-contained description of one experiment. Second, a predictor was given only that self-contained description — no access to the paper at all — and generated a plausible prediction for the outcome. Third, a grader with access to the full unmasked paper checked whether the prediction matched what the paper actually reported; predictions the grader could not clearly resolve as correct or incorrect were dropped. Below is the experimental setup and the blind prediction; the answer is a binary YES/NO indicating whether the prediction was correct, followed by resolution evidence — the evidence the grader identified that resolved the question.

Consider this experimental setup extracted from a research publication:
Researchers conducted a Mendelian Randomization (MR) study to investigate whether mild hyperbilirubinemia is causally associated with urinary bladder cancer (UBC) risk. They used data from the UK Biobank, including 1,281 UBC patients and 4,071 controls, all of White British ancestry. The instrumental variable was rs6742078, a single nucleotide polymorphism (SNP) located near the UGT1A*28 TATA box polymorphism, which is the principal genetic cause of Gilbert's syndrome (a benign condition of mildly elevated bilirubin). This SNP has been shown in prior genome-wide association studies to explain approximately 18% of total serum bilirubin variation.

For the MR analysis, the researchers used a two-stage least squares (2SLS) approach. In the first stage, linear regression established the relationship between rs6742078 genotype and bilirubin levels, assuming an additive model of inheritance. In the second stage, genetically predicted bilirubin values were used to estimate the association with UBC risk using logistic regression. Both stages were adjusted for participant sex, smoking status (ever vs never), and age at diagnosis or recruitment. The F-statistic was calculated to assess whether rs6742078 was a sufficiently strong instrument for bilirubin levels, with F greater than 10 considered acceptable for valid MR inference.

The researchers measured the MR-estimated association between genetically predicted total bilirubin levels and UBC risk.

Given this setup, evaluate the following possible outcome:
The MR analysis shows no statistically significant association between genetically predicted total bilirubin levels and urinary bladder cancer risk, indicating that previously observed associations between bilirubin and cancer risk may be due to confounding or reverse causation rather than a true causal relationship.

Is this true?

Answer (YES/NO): YES